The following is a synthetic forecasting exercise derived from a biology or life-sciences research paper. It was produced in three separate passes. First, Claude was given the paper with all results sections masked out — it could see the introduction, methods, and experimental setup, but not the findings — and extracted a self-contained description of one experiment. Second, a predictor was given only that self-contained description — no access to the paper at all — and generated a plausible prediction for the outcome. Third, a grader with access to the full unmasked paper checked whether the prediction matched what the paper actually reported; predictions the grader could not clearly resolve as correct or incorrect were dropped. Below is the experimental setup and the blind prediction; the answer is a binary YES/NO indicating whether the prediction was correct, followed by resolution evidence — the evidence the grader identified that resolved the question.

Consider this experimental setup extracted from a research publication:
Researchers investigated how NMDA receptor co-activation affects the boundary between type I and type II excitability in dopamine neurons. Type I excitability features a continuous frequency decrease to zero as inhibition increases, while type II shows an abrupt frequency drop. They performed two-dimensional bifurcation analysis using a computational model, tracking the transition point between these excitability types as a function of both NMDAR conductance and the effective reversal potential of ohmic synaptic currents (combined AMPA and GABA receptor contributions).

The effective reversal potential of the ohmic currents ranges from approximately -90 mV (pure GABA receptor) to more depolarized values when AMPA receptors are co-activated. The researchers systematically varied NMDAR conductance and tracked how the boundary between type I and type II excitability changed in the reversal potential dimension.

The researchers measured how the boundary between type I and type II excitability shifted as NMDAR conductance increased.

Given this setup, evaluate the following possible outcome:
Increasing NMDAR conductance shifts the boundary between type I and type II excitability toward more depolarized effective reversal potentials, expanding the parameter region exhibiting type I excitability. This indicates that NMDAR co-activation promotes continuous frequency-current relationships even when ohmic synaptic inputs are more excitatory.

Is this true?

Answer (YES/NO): NO